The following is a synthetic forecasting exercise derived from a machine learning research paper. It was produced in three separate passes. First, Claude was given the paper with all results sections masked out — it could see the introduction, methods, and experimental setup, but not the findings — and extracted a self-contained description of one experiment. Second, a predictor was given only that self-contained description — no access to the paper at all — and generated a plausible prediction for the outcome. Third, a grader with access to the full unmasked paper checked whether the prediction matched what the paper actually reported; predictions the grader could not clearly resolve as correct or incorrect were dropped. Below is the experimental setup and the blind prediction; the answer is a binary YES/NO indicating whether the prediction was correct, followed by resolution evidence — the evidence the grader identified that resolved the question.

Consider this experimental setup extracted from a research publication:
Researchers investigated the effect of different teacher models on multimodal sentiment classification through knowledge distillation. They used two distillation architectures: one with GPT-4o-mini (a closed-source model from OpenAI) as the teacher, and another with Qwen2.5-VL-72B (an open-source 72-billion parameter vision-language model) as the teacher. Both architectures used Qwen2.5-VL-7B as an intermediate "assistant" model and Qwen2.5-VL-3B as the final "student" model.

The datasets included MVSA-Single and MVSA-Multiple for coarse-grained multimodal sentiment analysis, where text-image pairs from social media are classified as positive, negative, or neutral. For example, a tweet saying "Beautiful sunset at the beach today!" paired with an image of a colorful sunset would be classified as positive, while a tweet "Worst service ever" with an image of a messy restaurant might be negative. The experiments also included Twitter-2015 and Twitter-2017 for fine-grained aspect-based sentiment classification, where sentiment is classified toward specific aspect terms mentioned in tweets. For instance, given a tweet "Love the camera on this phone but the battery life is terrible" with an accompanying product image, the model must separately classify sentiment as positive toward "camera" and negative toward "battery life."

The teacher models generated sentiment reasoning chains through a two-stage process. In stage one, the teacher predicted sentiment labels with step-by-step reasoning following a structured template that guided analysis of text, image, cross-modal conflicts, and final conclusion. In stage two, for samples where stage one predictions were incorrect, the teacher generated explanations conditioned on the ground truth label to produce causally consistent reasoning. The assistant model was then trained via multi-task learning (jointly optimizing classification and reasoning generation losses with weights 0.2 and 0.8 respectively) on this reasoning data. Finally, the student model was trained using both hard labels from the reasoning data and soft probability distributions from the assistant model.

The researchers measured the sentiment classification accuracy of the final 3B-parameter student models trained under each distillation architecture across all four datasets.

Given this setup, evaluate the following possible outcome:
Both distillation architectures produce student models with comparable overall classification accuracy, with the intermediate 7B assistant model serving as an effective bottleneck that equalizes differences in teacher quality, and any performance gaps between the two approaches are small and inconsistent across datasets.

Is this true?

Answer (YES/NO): NO